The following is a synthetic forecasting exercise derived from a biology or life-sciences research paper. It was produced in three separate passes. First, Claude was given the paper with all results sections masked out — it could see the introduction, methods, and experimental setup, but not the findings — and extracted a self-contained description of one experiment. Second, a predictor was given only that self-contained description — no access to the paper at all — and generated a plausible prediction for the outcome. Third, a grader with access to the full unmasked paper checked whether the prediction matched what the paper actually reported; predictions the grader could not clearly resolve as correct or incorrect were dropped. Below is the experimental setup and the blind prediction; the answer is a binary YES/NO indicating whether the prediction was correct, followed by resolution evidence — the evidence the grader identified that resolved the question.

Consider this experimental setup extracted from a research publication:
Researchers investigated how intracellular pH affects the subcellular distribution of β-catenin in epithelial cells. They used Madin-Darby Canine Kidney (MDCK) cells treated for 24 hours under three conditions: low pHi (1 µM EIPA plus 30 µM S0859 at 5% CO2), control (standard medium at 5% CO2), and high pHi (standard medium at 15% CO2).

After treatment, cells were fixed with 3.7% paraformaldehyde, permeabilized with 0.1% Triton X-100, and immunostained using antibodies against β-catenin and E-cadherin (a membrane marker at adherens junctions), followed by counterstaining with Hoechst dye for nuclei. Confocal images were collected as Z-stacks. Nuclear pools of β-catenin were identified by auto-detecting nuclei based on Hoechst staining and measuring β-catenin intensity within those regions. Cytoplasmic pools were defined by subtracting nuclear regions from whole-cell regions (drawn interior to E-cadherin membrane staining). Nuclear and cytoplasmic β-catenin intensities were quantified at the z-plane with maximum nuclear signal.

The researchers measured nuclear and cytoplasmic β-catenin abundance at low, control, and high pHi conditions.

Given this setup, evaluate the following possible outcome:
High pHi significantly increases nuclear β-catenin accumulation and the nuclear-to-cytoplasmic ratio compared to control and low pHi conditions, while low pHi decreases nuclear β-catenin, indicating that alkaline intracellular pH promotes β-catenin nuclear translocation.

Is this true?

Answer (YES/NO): NO